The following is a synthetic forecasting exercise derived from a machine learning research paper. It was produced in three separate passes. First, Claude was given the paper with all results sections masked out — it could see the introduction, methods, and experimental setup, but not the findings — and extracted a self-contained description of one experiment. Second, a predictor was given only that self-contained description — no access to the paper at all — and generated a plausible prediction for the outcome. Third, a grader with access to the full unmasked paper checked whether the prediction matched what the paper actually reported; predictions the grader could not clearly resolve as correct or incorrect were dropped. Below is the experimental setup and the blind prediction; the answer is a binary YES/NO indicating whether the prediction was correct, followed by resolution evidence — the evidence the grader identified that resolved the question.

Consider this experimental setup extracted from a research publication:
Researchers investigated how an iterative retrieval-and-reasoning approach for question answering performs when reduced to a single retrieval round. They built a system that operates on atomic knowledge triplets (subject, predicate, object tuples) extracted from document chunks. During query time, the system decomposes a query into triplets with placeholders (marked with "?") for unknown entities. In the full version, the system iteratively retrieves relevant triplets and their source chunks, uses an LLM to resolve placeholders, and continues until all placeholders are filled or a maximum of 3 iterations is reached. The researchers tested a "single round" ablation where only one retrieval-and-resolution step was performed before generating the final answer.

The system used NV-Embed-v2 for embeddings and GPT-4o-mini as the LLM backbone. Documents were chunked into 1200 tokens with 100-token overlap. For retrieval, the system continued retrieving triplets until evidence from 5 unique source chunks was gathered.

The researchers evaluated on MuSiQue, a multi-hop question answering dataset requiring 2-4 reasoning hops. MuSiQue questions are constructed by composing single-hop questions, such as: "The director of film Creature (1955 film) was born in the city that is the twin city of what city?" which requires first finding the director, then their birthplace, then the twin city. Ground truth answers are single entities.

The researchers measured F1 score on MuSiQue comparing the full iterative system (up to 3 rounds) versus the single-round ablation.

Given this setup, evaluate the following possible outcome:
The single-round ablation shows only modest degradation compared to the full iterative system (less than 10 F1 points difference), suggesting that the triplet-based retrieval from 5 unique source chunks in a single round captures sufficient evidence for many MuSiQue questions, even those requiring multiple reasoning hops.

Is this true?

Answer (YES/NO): NO